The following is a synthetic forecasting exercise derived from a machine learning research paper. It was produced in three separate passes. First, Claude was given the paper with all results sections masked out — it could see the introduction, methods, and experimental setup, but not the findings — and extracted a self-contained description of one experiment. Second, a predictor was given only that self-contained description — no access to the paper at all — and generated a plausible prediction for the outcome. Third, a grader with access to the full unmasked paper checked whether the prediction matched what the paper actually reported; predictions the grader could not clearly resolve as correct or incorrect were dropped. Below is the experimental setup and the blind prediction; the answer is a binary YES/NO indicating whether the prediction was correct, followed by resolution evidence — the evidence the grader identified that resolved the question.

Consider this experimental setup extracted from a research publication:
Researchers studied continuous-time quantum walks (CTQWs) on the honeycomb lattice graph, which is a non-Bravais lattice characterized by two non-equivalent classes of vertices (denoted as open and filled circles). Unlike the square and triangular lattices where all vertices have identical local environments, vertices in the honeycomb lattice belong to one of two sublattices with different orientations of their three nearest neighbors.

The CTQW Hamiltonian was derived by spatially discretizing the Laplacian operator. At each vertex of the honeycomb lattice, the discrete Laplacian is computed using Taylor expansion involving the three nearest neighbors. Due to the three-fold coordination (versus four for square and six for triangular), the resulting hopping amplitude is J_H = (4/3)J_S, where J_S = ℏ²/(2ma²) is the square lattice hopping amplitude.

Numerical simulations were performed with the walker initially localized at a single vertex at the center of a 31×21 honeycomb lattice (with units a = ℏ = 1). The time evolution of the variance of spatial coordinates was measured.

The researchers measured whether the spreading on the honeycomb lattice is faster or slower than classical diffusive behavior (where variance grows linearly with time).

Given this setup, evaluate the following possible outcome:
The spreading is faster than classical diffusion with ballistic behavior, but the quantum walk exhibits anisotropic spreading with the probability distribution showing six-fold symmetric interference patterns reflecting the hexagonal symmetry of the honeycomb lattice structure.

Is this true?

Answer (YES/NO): NO